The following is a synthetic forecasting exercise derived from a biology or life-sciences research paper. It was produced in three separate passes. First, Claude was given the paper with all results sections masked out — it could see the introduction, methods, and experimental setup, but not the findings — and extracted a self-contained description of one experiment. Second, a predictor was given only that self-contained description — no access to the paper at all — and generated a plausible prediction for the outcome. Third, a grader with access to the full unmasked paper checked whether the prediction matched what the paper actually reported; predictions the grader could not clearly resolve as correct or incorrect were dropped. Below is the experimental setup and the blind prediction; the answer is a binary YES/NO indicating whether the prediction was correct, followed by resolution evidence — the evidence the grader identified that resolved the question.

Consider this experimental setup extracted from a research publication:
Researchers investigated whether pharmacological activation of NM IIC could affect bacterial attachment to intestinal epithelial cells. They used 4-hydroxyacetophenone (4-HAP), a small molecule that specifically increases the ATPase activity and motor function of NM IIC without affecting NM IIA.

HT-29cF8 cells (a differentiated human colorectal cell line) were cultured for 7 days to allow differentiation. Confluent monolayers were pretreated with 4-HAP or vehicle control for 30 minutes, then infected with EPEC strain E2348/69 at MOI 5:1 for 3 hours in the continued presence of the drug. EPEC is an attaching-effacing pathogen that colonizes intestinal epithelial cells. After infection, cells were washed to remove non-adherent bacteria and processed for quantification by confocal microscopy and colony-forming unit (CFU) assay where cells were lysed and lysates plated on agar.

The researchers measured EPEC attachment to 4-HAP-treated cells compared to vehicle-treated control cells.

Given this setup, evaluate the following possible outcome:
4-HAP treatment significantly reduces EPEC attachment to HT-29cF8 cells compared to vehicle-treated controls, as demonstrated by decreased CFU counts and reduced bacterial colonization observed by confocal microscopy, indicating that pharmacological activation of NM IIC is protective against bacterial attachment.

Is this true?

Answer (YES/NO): NO